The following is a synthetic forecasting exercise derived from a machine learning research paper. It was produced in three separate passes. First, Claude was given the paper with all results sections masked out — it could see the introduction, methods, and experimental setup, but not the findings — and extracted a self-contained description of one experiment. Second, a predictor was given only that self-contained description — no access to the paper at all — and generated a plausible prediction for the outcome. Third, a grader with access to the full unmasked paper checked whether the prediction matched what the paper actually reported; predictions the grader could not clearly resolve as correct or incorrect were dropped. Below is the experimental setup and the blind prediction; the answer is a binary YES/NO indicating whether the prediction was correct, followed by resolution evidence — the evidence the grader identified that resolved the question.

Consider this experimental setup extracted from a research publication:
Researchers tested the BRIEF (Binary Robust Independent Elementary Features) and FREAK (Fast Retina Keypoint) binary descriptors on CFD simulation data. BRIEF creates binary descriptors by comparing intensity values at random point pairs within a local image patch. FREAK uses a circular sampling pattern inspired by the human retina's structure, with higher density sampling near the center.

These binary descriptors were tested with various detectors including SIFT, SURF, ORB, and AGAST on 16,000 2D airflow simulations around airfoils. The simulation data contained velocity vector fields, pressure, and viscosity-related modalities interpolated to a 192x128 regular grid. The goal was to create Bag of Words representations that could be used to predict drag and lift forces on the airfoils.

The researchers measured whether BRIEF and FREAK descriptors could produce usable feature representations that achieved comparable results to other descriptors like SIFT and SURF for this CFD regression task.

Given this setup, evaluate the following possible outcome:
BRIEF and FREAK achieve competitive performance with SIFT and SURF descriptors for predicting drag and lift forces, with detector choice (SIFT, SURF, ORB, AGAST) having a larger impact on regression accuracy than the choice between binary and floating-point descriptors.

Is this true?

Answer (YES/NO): NO